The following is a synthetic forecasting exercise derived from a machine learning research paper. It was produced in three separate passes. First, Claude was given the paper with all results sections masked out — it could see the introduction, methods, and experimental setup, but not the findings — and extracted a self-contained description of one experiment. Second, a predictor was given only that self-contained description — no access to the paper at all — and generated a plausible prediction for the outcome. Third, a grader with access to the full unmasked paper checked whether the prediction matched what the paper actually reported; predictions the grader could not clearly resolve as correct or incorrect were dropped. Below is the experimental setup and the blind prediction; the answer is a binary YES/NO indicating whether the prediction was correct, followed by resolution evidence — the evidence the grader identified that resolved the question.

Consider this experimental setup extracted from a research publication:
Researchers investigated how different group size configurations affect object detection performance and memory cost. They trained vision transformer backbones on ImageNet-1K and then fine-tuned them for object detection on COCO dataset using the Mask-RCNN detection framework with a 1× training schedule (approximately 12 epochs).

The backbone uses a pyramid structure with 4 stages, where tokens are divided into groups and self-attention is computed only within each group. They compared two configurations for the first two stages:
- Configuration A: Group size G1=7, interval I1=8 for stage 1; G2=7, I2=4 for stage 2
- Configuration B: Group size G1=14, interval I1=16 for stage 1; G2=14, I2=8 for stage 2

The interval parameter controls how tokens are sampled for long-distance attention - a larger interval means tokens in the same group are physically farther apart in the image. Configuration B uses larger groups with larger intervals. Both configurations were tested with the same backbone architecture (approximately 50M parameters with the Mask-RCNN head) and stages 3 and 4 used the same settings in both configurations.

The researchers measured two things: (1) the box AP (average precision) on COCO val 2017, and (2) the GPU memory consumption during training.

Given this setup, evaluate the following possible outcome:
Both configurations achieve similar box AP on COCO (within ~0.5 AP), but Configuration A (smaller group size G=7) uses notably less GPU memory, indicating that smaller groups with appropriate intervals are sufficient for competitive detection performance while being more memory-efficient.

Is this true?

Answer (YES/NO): NO